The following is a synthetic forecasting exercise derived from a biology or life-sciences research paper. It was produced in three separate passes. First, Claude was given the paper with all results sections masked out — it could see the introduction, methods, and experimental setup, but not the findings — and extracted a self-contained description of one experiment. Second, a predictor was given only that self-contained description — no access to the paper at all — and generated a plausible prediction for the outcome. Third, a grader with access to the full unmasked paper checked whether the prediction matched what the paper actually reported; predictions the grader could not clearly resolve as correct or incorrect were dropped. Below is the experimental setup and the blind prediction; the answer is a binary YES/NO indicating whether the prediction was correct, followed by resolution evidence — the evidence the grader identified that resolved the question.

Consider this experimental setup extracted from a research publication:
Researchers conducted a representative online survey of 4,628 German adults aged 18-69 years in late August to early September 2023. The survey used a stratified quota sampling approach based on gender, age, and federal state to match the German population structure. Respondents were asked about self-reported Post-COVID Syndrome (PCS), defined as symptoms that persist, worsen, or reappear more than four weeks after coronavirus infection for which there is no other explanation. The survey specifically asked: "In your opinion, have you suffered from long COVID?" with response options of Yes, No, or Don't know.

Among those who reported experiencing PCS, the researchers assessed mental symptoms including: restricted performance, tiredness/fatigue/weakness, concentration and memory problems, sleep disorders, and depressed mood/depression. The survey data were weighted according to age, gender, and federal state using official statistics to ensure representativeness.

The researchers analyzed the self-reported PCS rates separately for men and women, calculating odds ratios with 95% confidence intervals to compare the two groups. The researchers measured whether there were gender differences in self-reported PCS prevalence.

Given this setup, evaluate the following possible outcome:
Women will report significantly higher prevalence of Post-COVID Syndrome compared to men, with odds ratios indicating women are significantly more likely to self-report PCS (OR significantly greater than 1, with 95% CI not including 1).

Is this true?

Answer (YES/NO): YES